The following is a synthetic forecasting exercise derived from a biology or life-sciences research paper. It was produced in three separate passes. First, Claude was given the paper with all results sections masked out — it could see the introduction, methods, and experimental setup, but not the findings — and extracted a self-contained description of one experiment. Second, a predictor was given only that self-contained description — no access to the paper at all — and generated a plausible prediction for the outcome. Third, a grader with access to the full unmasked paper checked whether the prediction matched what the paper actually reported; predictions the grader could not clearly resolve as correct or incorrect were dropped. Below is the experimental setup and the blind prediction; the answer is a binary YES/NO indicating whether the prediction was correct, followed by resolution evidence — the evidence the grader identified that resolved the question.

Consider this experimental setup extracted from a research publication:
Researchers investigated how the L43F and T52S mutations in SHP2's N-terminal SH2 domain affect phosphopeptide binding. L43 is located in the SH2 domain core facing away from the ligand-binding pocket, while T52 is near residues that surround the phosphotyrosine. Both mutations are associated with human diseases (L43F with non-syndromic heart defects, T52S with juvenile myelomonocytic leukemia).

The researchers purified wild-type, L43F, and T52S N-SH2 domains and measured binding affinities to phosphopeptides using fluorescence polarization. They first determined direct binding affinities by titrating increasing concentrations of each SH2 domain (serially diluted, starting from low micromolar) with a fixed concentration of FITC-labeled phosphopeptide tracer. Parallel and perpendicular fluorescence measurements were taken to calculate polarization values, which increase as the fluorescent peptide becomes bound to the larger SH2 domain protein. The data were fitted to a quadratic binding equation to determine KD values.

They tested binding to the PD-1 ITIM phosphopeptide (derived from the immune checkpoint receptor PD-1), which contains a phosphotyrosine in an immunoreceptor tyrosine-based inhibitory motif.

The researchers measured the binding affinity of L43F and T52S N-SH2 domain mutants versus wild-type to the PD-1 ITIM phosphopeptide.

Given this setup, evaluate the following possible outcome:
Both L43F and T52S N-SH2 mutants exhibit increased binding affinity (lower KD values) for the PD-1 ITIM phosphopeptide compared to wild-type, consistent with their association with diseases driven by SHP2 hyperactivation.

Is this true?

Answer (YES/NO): YES